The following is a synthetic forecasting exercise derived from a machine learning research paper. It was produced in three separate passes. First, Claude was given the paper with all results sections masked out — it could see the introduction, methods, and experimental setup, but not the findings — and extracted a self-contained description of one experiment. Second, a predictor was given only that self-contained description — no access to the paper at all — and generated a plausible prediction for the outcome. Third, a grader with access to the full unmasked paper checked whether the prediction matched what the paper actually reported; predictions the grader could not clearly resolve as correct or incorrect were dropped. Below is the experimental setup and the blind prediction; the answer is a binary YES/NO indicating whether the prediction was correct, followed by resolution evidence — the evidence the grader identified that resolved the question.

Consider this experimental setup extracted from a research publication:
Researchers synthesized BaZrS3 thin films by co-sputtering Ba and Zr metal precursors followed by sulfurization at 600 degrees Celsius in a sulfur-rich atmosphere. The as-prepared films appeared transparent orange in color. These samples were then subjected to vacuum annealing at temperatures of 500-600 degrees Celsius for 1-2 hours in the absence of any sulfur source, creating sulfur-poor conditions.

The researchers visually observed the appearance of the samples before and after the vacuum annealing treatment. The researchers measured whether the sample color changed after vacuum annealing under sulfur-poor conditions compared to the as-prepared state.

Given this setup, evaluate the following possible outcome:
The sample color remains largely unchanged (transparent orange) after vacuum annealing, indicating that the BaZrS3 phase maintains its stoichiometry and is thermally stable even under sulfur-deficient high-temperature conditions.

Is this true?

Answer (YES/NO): NO